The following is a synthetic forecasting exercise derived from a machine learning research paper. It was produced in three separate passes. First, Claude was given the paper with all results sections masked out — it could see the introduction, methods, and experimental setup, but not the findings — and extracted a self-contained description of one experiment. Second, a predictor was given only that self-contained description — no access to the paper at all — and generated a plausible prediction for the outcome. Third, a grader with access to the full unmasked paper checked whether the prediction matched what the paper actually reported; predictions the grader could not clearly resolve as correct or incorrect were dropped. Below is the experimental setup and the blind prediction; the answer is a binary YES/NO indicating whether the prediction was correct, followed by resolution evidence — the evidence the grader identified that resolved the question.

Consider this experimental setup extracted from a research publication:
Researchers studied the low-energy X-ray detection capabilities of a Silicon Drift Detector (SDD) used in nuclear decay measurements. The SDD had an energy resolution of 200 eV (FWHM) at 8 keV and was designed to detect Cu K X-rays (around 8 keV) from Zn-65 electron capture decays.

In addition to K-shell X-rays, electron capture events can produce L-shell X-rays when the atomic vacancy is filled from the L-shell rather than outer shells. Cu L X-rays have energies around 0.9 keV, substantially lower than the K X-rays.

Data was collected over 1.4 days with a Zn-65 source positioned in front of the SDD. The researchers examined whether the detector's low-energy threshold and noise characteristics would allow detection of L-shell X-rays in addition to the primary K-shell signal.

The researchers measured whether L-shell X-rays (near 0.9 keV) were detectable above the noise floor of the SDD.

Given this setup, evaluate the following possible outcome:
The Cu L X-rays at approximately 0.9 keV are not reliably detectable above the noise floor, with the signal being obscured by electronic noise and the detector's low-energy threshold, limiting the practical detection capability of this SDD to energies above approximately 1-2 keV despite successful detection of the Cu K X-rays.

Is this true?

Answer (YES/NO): NO